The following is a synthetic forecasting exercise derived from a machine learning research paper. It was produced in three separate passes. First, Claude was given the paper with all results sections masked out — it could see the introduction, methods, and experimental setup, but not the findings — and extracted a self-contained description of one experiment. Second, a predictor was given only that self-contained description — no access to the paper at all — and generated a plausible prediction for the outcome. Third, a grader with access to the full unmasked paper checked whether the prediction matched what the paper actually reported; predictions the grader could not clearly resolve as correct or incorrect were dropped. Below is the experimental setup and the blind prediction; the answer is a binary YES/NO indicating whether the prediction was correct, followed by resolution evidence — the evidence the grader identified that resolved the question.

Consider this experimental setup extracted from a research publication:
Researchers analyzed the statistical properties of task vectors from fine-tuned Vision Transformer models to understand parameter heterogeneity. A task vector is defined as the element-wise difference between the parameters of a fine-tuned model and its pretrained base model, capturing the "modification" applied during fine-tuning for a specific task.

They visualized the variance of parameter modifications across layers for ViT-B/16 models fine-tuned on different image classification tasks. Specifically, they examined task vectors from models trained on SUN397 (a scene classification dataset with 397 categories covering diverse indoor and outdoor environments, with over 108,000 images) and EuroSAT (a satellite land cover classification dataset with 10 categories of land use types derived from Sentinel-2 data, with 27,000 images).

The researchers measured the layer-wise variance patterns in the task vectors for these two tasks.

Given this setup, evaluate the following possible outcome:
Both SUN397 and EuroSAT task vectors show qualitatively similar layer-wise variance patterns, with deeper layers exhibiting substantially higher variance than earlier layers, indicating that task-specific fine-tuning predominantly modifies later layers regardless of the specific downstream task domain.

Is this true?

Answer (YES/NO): NO